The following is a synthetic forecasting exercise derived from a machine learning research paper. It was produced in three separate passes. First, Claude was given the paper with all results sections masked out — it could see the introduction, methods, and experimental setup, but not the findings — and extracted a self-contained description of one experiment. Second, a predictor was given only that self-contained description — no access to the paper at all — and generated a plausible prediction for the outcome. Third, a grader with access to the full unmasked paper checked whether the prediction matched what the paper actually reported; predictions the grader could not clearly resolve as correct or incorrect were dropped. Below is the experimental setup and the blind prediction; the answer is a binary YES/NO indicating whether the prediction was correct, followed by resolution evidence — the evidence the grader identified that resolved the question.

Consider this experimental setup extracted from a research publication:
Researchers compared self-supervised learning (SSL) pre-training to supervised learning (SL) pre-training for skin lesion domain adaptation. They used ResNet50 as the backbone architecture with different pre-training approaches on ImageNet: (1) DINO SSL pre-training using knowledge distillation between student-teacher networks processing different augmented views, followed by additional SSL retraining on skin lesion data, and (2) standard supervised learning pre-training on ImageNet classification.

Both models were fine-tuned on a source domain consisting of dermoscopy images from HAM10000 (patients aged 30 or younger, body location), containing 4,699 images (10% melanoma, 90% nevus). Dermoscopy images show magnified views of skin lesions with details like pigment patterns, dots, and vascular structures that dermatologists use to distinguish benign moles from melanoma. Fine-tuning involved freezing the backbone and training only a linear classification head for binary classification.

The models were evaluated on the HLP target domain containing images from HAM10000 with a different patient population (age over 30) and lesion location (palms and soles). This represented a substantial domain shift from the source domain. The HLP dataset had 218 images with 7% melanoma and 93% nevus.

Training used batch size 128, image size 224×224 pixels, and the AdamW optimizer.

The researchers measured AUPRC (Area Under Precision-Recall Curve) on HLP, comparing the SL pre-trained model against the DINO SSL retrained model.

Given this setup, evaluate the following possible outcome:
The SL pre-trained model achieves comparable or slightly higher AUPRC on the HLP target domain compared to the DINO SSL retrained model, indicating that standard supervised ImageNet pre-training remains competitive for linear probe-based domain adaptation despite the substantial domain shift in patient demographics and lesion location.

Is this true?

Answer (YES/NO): NO